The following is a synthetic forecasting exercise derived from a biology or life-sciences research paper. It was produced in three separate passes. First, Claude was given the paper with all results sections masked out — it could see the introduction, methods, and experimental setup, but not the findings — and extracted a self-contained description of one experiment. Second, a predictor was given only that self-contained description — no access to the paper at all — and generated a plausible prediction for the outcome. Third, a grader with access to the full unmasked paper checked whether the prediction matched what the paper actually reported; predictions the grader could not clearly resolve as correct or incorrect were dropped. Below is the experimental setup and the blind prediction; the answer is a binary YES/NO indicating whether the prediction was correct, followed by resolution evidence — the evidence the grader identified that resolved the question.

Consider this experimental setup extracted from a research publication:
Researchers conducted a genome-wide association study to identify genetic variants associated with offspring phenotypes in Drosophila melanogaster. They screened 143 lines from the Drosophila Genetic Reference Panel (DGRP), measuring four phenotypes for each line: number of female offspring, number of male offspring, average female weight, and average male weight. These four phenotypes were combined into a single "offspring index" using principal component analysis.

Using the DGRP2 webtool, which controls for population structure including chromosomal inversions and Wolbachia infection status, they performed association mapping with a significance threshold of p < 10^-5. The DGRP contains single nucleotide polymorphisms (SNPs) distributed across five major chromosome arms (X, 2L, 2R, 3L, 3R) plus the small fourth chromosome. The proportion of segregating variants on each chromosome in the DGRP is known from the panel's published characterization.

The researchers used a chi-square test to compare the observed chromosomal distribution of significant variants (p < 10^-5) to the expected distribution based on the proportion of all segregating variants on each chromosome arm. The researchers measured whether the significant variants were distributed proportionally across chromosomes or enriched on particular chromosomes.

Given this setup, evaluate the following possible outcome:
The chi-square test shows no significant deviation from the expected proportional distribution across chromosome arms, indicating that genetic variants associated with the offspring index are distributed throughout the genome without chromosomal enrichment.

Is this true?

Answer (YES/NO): YES